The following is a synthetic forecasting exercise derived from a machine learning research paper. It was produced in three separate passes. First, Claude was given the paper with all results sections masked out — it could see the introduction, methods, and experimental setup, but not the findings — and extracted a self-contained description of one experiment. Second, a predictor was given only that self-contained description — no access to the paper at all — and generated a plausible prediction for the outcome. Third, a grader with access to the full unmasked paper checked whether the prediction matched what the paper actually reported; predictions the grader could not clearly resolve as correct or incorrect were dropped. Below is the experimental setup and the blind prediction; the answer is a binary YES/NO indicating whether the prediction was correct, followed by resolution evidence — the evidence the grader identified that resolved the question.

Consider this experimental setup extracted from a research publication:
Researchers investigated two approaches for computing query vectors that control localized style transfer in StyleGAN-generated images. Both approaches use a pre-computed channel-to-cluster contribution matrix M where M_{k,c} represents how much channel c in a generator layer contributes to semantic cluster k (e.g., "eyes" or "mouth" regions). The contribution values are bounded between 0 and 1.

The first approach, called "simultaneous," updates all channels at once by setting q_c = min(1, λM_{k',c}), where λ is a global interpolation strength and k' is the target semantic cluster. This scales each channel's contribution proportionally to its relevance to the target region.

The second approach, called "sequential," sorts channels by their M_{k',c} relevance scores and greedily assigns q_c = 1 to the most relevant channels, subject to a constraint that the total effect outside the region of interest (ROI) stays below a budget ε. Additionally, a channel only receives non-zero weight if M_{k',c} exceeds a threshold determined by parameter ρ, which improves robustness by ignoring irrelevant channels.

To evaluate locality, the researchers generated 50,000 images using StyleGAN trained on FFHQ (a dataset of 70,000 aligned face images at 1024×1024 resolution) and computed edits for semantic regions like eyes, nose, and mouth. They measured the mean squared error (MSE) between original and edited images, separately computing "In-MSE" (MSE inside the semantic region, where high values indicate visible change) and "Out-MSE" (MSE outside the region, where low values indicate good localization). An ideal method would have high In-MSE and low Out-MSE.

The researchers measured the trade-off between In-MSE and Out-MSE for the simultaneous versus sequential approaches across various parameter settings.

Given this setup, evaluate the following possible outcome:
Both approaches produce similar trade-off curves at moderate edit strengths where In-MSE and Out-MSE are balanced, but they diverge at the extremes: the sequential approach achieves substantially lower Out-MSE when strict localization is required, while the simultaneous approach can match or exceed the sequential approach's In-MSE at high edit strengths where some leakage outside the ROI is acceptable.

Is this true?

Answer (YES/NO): NO